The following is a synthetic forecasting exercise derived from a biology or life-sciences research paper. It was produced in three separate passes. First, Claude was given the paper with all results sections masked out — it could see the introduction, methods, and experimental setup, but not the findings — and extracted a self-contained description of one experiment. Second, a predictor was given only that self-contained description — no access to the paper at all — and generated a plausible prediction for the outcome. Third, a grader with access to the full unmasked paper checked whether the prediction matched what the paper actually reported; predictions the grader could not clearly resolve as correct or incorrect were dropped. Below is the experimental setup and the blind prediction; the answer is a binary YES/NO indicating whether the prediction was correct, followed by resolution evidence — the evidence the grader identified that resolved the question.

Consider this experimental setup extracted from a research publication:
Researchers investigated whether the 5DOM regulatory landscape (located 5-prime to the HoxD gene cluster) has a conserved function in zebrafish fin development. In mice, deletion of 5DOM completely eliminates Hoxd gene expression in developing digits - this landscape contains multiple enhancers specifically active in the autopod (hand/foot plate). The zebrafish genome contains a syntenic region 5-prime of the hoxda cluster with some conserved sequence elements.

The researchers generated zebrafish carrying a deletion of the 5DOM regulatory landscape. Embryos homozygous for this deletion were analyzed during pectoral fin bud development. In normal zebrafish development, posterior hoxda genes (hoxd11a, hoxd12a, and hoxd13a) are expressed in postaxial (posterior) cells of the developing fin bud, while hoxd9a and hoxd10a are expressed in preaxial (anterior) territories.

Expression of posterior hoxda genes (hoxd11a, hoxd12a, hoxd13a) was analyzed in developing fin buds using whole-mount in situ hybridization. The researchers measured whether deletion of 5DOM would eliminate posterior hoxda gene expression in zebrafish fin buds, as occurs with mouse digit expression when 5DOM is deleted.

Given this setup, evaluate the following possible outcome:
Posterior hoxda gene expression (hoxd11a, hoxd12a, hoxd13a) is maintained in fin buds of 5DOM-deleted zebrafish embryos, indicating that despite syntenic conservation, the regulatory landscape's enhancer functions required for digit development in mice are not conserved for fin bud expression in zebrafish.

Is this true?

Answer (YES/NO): YES